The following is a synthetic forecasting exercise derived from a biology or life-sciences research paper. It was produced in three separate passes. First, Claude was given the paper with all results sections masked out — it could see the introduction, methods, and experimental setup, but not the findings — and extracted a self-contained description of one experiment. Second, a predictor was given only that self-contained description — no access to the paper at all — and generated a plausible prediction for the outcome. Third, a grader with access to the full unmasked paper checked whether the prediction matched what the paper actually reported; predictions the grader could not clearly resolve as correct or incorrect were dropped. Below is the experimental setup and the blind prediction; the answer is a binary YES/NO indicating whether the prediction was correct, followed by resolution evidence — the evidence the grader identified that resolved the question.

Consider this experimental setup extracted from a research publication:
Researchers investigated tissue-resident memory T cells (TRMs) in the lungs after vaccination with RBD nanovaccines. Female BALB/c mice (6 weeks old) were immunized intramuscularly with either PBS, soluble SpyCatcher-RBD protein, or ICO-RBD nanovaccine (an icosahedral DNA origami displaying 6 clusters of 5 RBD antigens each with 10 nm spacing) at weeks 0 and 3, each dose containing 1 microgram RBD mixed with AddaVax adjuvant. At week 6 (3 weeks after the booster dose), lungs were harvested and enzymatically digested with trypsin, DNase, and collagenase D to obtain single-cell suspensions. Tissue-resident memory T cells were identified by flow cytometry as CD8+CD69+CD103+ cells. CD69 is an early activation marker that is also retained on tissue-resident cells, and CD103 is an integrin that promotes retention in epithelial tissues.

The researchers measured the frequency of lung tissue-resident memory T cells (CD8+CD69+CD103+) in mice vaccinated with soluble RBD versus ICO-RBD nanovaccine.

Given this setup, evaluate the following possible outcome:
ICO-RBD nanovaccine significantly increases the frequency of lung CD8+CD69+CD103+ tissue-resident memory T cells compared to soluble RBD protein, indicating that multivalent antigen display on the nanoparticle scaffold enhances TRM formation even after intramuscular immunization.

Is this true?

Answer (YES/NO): YES